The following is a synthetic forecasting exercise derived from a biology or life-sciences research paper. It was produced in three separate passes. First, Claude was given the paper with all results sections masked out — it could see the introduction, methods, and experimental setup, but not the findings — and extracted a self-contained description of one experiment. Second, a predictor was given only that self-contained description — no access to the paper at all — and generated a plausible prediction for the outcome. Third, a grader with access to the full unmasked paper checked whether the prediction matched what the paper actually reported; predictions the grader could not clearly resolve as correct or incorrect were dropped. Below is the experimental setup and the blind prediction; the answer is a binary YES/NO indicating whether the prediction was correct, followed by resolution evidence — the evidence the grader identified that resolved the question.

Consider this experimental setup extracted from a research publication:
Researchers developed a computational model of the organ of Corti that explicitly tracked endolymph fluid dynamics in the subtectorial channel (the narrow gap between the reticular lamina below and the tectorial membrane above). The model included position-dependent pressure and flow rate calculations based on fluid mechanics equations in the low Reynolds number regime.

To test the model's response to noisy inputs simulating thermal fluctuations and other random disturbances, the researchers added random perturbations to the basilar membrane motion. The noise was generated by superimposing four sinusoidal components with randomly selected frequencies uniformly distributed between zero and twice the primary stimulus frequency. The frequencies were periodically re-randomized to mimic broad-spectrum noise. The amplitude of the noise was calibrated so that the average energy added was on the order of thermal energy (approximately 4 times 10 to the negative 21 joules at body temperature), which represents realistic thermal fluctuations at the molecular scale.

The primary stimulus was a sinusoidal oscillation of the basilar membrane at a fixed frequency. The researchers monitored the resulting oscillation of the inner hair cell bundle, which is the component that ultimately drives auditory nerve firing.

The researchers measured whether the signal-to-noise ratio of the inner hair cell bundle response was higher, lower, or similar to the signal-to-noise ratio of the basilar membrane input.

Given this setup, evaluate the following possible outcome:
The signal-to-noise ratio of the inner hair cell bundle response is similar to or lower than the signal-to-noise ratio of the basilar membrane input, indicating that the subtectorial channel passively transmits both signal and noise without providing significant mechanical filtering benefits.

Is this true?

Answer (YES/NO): NO